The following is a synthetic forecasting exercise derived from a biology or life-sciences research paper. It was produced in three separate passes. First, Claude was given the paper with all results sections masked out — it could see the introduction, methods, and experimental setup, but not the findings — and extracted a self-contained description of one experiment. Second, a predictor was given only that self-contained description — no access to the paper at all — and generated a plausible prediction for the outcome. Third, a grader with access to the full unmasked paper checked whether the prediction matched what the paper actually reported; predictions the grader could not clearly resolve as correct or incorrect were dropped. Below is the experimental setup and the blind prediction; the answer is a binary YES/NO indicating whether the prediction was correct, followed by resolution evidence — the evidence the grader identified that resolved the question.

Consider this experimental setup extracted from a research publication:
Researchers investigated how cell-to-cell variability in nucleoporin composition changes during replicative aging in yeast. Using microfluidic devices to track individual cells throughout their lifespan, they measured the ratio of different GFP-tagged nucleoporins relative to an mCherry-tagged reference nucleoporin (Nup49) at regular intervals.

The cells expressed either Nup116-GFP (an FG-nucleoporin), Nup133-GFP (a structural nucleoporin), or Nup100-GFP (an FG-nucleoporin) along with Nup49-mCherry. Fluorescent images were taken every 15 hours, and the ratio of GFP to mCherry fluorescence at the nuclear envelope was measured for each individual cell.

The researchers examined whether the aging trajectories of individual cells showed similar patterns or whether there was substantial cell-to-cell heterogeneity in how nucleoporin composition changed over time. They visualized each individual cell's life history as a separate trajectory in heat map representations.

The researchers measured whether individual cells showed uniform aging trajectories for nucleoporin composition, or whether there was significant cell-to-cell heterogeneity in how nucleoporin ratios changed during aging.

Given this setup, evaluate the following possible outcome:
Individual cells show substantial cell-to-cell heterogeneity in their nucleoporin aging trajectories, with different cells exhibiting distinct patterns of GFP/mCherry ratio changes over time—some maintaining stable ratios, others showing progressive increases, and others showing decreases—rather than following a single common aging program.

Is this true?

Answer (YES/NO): NO